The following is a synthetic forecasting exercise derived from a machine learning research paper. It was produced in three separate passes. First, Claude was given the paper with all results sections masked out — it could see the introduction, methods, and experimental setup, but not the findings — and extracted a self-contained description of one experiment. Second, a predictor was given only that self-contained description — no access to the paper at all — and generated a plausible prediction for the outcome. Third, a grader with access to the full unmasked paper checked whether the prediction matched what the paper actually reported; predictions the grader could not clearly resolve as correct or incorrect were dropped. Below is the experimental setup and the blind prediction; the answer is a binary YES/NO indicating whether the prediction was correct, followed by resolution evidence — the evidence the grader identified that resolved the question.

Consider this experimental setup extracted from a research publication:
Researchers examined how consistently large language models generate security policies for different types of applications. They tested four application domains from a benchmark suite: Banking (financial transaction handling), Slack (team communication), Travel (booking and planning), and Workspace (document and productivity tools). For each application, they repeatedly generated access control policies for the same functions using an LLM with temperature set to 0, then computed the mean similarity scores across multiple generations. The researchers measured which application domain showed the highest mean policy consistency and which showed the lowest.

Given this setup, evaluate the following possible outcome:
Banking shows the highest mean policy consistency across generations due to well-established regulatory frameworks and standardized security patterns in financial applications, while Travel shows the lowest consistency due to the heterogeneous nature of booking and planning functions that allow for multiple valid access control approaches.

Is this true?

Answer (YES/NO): NO